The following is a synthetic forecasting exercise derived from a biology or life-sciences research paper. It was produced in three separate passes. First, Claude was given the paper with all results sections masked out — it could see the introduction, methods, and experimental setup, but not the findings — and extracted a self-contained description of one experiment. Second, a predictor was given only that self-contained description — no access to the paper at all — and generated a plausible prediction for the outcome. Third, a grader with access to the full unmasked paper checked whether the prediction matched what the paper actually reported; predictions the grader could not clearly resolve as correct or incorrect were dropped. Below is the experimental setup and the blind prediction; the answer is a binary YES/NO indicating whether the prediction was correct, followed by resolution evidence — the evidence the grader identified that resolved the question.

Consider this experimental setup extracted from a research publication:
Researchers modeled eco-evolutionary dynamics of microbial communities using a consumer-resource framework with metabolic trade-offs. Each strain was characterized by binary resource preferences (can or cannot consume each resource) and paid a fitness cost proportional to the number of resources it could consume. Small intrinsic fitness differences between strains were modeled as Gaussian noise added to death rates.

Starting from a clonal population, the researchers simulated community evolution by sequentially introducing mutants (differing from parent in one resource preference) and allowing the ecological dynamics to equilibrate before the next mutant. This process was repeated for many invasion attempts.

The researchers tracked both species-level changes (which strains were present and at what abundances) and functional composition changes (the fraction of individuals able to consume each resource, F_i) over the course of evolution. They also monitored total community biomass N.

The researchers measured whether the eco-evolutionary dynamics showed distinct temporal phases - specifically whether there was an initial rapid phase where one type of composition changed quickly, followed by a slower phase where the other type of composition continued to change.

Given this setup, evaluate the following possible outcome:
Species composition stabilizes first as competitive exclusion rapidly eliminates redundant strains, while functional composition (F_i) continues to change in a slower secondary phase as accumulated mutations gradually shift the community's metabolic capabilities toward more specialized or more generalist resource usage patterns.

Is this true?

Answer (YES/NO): NO